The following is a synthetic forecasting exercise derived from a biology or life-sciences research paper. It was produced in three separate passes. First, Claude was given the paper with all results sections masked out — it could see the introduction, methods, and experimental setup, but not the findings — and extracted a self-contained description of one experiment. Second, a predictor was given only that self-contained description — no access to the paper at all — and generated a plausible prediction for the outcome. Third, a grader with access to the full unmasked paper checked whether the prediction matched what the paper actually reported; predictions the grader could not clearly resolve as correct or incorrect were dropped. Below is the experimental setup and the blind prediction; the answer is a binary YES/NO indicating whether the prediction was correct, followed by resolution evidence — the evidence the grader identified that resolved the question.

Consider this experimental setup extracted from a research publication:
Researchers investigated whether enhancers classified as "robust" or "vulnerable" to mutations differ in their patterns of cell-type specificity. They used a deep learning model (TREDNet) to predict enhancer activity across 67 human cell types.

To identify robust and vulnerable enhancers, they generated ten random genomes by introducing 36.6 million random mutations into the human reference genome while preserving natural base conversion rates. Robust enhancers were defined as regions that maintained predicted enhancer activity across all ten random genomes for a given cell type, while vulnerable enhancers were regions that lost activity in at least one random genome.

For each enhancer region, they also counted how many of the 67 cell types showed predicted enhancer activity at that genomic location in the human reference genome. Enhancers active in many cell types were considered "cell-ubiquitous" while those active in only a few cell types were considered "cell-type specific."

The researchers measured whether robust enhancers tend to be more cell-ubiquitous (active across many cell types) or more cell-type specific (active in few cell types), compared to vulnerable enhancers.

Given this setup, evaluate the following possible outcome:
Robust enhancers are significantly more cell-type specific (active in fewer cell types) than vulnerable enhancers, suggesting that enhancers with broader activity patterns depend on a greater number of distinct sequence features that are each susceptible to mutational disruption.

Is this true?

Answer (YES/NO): NO